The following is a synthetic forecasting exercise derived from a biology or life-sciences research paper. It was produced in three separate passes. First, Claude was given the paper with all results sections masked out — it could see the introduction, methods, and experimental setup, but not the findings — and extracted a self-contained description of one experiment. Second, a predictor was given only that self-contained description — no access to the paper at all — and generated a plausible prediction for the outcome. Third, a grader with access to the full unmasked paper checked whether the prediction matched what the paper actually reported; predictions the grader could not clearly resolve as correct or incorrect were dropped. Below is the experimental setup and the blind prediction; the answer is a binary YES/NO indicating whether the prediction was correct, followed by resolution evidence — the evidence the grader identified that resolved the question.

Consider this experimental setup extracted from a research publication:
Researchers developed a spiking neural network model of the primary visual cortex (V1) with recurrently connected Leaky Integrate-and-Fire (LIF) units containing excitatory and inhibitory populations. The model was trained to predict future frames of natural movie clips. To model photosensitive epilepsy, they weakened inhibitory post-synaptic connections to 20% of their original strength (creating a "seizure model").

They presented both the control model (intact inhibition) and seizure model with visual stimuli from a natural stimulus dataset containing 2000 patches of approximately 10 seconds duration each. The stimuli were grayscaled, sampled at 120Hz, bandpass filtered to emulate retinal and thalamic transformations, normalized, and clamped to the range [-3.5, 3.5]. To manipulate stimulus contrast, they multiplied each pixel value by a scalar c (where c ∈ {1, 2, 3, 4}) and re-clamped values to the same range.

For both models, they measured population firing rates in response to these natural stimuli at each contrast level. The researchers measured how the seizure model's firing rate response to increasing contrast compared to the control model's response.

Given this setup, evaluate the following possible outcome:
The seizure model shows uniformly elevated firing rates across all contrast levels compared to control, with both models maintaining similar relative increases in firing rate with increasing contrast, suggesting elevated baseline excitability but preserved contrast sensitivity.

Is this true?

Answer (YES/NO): NO